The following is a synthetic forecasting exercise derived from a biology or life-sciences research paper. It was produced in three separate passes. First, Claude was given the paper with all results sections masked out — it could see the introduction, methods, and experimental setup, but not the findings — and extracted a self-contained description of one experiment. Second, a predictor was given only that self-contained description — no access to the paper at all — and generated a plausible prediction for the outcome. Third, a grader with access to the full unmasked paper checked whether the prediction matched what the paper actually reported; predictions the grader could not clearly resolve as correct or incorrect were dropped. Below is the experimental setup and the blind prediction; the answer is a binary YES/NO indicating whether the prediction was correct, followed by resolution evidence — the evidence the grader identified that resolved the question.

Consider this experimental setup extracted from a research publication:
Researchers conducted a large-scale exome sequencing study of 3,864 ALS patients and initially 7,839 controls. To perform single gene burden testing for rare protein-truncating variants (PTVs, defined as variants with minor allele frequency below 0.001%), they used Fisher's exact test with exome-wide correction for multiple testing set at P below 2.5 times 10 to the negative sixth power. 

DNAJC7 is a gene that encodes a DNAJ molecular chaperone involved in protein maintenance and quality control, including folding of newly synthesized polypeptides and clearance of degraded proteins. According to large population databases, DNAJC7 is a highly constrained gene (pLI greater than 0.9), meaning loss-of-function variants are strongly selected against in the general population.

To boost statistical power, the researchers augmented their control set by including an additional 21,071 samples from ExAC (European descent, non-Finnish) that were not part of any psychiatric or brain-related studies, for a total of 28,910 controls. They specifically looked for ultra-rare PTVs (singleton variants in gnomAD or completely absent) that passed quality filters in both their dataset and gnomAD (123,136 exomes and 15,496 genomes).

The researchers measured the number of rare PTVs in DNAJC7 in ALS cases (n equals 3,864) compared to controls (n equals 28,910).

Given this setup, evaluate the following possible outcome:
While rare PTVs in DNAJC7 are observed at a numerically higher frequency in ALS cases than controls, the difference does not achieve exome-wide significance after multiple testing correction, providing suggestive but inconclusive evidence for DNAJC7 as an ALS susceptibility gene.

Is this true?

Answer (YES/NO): YES